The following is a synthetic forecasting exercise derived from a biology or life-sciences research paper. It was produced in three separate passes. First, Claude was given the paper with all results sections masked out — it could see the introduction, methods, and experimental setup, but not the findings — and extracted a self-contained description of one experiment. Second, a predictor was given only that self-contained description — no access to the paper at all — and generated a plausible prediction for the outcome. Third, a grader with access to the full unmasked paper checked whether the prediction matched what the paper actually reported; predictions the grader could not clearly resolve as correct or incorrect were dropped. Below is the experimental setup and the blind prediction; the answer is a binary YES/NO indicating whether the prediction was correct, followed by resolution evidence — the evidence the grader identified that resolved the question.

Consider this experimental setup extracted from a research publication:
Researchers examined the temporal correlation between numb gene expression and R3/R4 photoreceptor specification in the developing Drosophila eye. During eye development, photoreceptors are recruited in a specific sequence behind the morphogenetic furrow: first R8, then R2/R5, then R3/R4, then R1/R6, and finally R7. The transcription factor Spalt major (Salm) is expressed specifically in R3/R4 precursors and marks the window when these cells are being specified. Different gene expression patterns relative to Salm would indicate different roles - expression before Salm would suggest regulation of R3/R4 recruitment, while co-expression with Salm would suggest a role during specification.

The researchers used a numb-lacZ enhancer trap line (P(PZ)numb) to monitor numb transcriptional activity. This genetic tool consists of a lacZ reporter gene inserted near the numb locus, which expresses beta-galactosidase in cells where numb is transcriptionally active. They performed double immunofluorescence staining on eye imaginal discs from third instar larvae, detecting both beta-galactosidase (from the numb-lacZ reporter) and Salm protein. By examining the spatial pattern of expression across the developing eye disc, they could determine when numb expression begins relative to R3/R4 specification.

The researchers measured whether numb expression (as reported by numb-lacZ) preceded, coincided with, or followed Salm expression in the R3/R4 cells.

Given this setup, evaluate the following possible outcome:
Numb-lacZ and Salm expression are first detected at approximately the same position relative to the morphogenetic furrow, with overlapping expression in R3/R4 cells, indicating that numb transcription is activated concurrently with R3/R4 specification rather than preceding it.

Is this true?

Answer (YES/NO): YES